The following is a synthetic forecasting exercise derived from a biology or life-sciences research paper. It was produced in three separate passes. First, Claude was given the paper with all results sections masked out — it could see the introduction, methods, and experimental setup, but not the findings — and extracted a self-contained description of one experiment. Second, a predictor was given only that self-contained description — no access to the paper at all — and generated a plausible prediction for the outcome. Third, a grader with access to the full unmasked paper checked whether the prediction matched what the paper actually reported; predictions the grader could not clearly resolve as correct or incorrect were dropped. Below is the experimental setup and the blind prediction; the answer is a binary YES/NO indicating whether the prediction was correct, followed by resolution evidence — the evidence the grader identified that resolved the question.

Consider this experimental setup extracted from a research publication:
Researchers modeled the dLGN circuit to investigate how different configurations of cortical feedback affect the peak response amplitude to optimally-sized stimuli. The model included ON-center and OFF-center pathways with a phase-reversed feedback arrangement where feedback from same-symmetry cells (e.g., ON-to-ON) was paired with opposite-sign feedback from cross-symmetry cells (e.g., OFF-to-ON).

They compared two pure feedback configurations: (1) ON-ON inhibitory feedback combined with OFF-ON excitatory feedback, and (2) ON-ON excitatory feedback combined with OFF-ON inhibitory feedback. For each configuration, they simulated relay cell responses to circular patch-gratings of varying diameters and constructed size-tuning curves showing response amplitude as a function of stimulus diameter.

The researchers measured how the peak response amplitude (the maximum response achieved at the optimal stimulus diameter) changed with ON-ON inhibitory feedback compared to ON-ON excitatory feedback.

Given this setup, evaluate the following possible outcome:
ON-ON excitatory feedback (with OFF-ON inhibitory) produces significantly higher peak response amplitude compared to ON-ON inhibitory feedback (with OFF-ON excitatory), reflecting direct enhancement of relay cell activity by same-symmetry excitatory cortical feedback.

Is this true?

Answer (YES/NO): YES